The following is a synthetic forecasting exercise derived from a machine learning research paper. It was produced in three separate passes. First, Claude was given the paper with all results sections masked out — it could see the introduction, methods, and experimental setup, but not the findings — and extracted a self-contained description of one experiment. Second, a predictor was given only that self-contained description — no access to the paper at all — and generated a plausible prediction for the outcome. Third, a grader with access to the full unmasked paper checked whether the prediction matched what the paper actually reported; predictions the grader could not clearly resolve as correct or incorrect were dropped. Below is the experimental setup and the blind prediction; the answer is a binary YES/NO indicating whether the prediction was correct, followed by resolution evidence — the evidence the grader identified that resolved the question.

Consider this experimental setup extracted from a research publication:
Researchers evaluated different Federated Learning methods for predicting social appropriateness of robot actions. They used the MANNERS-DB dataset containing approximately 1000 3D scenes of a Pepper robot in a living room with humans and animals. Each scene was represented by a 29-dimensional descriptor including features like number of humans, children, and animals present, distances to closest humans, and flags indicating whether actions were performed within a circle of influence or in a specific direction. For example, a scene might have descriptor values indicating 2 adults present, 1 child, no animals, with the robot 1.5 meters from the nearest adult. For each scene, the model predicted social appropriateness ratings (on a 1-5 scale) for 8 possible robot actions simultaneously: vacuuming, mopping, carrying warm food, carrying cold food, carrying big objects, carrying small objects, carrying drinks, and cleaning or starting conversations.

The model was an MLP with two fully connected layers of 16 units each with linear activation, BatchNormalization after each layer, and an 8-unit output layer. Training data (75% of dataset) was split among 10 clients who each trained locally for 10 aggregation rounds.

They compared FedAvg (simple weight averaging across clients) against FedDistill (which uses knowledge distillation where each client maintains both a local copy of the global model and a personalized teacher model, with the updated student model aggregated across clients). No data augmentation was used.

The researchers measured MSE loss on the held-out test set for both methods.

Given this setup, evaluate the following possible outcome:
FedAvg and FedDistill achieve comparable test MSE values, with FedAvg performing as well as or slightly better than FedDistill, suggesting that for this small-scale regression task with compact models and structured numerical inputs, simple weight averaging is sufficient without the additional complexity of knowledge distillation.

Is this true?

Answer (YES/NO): NO